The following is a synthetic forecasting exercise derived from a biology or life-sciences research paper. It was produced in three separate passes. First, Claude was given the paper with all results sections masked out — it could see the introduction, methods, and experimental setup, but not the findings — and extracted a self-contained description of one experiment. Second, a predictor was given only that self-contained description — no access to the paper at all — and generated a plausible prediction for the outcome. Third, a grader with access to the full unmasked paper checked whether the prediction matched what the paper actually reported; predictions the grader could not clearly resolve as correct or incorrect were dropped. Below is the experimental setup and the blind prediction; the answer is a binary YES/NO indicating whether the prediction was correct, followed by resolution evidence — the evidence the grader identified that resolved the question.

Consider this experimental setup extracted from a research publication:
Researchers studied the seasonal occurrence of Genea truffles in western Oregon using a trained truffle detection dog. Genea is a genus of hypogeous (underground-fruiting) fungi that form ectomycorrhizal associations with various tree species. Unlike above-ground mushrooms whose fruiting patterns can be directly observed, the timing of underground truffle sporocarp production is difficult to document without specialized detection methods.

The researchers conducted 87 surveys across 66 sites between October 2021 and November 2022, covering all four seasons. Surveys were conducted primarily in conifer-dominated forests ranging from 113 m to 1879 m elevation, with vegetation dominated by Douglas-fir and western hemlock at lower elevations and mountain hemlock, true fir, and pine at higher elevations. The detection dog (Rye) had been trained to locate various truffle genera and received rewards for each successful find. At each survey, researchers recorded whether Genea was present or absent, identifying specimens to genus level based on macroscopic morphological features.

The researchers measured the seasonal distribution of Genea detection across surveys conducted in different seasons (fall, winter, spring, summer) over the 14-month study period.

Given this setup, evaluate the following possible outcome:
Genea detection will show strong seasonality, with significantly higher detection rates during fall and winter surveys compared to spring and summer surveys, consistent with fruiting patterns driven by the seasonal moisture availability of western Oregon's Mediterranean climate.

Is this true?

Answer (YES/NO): NO